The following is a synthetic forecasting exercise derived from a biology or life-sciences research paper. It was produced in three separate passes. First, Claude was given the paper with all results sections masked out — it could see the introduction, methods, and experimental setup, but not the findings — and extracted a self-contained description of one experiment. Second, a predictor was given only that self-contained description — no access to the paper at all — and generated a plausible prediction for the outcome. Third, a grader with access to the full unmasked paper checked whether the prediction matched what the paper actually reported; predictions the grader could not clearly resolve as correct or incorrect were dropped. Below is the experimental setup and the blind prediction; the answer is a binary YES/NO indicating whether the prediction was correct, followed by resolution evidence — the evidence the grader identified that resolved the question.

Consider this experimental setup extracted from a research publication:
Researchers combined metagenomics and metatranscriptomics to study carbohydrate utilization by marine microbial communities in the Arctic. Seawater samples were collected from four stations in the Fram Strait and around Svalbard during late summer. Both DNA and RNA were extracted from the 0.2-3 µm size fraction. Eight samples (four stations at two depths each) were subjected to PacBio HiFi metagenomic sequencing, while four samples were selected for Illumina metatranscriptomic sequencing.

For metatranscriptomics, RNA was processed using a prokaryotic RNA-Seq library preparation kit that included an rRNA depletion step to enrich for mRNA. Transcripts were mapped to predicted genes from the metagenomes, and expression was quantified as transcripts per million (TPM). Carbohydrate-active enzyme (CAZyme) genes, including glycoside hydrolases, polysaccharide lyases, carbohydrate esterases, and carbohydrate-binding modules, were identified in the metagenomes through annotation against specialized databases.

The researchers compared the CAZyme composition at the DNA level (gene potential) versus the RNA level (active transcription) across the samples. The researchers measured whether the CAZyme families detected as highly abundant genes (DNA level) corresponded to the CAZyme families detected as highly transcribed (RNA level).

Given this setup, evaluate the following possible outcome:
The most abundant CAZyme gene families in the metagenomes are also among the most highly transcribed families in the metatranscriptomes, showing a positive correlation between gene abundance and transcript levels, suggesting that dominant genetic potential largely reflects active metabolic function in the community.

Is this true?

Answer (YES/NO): YES